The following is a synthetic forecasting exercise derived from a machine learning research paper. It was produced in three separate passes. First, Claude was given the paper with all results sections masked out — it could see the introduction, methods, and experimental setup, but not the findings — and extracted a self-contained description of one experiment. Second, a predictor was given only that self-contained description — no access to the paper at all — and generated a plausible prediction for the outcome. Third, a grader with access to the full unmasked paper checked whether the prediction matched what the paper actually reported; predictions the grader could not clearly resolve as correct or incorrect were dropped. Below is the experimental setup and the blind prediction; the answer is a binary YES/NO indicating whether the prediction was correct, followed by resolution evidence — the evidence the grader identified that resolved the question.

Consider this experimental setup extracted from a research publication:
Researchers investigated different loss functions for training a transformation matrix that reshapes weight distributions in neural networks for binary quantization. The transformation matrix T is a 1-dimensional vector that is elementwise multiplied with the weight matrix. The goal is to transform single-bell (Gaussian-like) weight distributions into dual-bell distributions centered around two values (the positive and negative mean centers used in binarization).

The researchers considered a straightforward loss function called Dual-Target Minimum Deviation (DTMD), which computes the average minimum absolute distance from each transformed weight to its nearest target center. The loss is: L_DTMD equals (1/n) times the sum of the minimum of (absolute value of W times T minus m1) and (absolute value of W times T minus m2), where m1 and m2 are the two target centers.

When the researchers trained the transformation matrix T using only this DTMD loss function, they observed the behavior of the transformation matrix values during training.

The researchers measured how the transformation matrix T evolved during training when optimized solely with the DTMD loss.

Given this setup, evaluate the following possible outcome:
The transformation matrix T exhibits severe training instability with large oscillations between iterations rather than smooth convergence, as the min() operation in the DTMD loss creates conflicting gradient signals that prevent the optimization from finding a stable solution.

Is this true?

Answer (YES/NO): NO